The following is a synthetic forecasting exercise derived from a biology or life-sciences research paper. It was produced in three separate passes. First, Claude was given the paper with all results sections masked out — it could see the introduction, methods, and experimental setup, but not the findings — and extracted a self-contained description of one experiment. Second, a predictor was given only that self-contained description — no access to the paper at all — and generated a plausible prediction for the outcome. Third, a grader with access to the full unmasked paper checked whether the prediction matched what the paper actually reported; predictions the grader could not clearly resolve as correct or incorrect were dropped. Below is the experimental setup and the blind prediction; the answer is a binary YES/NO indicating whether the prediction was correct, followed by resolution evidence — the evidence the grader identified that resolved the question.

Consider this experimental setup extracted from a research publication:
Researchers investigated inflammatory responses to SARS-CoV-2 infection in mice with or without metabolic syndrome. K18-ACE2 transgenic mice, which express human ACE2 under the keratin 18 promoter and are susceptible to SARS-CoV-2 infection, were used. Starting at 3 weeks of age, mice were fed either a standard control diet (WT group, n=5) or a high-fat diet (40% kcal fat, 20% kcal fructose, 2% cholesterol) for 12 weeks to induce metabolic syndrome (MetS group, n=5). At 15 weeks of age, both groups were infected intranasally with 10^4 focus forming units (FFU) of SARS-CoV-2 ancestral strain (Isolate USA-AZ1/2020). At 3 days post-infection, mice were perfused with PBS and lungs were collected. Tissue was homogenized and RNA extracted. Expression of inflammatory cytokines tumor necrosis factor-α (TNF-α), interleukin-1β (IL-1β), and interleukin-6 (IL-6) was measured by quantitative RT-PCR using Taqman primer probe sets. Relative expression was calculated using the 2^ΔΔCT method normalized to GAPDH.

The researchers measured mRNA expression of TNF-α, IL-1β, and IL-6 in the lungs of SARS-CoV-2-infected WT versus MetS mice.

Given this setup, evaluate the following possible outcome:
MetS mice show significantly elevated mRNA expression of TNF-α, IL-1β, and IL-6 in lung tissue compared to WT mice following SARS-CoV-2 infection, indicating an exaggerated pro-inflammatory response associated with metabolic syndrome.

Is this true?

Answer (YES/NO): YES